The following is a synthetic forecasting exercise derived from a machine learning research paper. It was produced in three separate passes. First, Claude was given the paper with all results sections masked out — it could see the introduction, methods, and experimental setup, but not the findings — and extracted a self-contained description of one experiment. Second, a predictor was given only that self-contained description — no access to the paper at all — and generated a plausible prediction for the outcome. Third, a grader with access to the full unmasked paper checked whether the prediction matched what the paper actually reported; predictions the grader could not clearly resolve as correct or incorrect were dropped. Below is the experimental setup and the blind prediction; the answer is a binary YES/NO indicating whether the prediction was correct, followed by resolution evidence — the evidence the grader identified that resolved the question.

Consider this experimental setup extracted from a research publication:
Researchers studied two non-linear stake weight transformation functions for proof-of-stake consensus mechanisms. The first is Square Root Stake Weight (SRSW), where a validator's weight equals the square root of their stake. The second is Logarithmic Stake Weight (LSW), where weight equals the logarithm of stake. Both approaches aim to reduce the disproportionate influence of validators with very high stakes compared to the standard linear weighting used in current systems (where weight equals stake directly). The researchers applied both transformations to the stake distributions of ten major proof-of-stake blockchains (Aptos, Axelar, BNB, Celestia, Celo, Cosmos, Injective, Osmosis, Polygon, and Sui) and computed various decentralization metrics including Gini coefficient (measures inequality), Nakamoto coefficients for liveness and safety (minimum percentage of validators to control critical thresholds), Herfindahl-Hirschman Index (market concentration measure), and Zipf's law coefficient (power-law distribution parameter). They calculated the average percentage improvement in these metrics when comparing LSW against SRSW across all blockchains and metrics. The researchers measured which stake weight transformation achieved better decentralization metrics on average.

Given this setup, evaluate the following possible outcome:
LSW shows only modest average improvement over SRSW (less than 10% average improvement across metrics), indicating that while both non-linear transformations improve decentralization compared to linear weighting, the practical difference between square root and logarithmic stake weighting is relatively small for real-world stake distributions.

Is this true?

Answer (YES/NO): NO